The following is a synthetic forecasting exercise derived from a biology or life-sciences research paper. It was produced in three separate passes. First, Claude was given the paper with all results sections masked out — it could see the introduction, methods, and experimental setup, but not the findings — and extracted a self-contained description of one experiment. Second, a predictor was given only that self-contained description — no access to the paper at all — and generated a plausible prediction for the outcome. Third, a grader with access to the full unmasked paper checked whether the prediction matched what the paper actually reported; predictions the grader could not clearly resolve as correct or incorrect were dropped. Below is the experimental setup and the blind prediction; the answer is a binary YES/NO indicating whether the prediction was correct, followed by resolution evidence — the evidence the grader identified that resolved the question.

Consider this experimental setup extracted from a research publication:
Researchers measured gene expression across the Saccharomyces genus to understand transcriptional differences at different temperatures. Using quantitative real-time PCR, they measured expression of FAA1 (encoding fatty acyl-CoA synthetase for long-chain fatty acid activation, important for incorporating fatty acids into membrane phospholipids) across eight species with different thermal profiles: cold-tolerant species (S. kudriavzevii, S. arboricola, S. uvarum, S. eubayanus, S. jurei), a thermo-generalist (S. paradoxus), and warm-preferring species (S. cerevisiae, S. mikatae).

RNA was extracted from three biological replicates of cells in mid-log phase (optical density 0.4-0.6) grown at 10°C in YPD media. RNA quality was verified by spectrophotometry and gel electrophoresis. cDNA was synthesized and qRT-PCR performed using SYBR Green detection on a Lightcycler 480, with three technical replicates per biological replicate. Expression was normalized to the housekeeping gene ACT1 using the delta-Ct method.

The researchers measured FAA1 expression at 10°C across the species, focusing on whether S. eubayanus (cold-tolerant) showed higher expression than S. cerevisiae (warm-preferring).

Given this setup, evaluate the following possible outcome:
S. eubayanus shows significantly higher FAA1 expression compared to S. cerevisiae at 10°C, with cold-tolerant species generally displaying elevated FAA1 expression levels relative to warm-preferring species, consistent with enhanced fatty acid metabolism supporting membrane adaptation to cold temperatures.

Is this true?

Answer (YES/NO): NO